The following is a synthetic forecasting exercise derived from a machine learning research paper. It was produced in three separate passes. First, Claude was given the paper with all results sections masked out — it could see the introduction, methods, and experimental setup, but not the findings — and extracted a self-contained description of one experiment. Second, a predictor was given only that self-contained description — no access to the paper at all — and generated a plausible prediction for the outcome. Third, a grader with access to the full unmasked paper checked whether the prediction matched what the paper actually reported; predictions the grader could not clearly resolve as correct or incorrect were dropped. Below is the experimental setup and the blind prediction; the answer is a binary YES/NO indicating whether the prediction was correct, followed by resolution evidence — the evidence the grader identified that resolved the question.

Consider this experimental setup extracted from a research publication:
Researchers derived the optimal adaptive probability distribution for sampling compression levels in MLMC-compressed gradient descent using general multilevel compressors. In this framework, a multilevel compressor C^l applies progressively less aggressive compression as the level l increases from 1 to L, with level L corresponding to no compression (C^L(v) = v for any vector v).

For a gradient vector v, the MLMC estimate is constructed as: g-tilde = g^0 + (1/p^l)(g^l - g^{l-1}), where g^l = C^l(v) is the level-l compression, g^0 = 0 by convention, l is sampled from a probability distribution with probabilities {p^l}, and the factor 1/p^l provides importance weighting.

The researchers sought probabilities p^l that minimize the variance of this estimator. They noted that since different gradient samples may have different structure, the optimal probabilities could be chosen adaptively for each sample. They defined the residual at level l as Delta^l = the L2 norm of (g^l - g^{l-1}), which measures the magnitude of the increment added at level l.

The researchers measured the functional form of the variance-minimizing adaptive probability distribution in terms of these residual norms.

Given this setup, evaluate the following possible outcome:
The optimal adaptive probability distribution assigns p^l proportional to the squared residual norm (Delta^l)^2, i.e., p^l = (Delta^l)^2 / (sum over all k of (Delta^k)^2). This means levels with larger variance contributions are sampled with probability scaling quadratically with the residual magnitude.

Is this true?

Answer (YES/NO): NO